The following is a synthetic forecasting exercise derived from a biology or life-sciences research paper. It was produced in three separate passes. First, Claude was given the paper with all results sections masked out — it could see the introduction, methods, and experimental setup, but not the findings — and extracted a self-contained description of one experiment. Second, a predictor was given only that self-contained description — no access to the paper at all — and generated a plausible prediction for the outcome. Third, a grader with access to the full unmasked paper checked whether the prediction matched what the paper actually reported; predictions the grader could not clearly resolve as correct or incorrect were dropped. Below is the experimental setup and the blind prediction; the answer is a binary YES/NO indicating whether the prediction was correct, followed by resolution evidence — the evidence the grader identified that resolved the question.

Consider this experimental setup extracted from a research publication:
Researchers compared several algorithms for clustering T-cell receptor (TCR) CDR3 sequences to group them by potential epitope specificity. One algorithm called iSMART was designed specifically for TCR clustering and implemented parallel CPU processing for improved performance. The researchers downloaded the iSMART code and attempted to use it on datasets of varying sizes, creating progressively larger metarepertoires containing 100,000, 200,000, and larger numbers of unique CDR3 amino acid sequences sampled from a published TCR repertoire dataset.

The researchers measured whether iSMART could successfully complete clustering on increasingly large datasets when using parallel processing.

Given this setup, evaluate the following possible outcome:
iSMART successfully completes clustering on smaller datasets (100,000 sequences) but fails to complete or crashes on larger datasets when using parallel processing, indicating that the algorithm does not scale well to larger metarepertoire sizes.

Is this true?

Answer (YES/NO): NO